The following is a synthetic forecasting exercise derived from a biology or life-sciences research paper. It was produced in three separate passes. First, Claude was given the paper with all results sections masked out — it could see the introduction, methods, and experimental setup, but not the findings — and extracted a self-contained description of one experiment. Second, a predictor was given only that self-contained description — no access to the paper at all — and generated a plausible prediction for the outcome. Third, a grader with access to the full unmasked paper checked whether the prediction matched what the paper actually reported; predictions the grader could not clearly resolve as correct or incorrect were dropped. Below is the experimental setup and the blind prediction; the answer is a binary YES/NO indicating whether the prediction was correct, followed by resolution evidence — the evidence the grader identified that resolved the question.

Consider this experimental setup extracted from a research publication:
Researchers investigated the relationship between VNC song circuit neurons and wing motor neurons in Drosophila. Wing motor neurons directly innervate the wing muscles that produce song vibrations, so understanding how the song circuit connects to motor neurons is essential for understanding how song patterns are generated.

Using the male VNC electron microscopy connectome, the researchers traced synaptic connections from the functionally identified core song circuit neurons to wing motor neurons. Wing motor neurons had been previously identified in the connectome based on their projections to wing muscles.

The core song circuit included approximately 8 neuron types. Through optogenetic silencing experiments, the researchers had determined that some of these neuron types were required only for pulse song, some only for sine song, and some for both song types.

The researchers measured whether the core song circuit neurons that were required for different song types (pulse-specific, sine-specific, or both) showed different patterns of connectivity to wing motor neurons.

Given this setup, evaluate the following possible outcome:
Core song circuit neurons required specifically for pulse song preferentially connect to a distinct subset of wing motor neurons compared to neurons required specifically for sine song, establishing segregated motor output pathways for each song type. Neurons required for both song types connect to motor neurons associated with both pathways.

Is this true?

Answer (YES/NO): NO